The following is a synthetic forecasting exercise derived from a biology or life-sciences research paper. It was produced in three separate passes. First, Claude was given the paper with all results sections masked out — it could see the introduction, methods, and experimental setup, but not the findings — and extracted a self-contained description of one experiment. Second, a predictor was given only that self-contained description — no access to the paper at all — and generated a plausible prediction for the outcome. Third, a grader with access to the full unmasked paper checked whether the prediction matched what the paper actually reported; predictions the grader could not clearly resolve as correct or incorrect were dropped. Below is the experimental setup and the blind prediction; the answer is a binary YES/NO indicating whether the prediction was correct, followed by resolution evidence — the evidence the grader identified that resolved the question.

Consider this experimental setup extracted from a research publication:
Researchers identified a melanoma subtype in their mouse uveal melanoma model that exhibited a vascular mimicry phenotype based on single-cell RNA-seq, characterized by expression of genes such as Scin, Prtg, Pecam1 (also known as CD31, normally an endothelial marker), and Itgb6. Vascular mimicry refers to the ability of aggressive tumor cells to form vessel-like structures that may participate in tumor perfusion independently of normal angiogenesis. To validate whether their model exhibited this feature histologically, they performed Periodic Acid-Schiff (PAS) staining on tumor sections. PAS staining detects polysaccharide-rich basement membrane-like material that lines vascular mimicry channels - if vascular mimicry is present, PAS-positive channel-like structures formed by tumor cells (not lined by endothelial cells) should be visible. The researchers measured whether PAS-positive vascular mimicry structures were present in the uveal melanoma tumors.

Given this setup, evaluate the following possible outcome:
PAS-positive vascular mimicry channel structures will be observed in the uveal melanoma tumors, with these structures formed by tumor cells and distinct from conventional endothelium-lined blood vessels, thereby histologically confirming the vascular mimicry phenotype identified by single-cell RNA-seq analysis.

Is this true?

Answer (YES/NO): NO